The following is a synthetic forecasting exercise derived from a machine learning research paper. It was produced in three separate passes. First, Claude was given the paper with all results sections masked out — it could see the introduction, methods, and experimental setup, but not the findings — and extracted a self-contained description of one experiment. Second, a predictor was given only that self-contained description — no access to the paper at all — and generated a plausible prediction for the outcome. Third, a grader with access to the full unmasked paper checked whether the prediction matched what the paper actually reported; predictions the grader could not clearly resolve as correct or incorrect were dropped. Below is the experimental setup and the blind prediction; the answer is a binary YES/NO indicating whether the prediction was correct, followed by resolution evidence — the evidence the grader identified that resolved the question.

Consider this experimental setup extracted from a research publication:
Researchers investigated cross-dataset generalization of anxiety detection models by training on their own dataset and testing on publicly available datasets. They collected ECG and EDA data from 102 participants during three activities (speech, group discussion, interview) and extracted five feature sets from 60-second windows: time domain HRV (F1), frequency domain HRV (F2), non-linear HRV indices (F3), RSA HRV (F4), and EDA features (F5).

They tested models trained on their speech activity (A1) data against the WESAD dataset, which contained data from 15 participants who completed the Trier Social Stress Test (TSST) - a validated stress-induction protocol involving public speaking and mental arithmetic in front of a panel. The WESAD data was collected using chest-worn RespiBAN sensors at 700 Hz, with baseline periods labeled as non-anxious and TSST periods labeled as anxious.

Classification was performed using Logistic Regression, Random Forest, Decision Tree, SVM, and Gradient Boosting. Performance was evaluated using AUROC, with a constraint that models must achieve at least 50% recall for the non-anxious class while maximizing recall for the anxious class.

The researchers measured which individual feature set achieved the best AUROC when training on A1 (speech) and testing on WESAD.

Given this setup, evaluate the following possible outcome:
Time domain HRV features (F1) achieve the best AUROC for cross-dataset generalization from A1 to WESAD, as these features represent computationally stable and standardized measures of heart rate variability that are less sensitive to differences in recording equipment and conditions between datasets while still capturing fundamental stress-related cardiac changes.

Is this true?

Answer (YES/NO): YES